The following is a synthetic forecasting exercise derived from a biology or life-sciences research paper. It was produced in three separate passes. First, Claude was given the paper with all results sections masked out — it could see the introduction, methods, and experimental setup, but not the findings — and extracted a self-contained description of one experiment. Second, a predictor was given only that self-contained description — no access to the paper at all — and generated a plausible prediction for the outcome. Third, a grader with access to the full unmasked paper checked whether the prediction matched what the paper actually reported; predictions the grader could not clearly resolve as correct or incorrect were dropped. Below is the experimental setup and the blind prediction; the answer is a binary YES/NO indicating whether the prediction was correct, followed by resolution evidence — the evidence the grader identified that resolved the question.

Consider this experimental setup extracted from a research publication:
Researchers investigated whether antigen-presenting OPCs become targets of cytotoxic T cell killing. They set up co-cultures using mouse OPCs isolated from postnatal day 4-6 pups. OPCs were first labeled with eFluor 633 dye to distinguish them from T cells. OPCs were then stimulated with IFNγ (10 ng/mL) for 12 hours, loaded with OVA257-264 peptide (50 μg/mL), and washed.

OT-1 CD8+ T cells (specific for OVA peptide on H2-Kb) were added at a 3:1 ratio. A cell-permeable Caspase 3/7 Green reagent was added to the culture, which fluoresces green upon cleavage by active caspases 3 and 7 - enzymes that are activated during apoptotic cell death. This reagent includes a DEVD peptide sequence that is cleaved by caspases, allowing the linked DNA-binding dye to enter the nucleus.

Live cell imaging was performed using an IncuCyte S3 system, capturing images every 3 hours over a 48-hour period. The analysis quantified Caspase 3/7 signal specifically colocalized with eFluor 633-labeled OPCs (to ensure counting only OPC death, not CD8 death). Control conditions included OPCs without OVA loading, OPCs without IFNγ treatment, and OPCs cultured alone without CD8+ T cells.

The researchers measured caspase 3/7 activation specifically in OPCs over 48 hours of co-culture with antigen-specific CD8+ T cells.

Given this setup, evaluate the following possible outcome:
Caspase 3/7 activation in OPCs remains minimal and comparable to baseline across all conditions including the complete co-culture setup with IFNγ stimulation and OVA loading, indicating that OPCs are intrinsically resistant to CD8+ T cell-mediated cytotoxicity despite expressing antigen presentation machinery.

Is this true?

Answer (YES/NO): NO